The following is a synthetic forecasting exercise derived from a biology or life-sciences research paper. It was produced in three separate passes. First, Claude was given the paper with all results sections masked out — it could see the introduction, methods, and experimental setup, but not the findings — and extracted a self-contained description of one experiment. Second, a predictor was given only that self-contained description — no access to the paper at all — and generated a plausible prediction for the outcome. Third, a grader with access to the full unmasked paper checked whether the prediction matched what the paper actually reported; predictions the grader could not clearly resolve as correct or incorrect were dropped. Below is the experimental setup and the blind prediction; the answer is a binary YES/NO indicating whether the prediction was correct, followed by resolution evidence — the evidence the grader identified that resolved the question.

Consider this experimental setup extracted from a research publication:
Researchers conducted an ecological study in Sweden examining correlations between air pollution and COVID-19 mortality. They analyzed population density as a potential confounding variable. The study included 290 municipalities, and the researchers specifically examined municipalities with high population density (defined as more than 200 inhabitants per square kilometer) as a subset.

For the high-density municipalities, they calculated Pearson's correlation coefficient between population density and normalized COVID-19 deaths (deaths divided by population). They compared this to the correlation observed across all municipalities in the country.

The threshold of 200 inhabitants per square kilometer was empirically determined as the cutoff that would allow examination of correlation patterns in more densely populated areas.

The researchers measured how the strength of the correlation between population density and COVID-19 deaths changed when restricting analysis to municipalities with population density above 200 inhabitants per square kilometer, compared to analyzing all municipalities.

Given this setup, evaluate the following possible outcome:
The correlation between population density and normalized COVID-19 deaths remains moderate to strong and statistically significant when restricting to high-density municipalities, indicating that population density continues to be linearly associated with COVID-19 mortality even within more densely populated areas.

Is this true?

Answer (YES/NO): NO